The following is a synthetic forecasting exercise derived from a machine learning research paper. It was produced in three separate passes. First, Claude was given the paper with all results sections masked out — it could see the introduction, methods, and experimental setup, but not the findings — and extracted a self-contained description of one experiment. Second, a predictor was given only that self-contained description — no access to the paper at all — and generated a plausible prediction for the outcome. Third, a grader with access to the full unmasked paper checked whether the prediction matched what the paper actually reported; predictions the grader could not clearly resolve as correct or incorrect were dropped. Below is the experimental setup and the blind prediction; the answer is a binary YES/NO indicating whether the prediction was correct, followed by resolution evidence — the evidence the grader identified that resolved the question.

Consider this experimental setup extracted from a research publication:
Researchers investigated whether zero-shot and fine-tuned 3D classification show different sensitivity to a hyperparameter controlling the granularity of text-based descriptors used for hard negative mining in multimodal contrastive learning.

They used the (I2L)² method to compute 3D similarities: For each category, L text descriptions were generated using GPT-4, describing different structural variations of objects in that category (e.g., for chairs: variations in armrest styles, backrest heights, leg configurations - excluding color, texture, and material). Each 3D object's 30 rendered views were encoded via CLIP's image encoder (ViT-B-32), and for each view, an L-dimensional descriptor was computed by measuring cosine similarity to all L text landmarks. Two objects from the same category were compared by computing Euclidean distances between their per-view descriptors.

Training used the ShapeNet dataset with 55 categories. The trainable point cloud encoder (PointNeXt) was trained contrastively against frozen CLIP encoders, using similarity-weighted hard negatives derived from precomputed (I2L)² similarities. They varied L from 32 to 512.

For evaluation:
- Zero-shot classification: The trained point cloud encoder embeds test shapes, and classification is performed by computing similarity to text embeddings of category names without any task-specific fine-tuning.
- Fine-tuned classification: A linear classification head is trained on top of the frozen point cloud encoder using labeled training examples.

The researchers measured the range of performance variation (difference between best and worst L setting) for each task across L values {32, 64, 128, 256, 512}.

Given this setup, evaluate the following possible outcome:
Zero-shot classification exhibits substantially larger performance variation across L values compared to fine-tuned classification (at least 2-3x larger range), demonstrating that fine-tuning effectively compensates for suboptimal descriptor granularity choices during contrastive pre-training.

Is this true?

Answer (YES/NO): YES